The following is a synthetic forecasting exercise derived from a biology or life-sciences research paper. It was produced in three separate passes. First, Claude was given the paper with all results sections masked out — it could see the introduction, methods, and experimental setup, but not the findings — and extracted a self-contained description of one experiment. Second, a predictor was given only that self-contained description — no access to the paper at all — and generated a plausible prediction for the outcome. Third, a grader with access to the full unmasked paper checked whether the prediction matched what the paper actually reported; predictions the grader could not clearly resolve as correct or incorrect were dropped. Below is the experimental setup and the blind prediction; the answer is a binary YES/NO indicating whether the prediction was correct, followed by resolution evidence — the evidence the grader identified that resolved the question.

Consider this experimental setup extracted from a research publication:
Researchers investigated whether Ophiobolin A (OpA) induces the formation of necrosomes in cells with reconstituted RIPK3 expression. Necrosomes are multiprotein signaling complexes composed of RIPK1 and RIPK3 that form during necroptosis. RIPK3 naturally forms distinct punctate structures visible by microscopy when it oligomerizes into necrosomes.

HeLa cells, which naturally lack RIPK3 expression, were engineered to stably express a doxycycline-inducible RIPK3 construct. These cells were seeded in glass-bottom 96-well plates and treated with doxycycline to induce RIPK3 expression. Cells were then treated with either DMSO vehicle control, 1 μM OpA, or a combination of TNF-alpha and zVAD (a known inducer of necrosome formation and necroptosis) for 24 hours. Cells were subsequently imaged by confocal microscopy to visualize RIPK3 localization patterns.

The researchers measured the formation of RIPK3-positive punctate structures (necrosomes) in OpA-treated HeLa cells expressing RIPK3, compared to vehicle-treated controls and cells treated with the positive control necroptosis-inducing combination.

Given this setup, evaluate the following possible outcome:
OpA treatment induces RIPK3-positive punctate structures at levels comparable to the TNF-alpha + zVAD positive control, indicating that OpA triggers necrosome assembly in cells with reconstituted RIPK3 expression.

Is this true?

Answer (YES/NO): YES